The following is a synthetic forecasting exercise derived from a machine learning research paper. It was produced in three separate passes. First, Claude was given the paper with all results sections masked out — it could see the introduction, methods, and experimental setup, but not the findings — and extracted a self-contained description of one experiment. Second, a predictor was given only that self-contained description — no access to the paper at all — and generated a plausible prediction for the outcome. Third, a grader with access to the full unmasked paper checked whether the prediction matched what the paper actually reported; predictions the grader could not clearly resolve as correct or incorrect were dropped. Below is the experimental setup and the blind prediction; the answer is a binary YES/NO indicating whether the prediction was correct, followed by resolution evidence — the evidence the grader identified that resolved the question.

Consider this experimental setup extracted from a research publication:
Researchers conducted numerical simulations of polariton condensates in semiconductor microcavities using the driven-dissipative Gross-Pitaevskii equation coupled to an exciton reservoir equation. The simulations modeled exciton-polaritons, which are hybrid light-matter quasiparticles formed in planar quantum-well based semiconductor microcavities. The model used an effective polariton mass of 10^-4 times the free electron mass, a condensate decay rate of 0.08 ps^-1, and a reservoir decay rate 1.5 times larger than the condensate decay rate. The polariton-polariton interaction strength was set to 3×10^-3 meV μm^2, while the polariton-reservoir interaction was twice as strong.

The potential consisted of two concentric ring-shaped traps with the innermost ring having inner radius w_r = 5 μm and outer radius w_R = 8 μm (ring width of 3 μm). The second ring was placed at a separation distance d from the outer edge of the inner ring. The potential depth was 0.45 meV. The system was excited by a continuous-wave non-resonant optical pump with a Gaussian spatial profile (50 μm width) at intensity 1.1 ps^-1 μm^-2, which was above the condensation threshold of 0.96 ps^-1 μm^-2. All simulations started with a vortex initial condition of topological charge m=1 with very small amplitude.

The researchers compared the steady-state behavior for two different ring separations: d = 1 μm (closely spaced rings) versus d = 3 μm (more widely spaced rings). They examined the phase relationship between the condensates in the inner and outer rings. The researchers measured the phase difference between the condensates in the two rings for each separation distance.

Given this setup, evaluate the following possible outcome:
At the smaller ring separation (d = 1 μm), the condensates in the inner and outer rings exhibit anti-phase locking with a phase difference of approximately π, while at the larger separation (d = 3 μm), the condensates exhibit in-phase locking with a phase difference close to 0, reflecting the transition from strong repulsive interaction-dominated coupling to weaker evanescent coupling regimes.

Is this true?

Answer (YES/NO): NO